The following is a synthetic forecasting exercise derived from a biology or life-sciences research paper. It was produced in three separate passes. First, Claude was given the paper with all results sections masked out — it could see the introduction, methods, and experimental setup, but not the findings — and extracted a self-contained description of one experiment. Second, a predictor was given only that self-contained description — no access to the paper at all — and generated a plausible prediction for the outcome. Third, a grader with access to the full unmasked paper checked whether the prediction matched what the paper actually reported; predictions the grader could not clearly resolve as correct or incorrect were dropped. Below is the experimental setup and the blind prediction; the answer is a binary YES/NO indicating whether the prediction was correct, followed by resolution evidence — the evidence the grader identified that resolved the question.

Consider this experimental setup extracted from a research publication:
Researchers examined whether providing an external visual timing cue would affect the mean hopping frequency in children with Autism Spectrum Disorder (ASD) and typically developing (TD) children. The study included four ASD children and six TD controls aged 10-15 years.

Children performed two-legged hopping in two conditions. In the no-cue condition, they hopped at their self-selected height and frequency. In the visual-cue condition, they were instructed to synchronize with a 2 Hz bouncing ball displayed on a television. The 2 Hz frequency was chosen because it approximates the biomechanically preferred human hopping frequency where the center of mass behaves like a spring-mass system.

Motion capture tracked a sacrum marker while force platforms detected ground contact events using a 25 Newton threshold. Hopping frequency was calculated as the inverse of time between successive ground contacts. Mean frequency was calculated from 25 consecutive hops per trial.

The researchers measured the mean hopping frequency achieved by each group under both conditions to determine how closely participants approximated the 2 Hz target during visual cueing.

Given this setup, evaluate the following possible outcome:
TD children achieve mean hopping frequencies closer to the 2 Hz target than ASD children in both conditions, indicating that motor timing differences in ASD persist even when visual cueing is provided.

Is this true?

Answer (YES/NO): YES